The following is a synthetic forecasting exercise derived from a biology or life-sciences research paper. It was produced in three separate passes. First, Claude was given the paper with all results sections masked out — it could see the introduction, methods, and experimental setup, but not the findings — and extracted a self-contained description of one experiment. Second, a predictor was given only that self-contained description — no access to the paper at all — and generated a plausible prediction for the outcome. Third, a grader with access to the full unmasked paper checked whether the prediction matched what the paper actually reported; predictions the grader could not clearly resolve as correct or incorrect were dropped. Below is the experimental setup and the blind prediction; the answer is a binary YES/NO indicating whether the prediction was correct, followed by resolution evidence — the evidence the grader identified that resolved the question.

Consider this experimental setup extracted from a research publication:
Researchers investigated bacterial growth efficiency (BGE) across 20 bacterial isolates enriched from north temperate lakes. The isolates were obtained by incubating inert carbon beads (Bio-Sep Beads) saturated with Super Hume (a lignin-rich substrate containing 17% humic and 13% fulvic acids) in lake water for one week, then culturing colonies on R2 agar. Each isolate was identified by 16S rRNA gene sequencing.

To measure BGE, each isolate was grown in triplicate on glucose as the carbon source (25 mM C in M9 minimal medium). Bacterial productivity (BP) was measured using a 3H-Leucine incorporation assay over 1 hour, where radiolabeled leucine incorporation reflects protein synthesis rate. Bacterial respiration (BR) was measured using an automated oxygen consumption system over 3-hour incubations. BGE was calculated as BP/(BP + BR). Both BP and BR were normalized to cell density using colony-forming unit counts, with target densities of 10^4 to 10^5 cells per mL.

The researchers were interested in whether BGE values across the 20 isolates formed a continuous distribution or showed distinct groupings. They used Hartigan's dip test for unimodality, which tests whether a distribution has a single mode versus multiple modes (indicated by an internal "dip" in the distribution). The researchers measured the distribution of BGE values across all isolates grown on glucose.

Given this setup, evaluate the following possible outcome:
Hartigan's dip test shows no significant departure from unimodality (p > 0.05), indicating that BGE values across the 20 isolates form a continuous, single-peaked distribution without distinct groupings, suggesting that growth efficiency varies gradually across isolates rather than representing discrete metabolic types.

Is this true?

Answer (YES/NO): NO